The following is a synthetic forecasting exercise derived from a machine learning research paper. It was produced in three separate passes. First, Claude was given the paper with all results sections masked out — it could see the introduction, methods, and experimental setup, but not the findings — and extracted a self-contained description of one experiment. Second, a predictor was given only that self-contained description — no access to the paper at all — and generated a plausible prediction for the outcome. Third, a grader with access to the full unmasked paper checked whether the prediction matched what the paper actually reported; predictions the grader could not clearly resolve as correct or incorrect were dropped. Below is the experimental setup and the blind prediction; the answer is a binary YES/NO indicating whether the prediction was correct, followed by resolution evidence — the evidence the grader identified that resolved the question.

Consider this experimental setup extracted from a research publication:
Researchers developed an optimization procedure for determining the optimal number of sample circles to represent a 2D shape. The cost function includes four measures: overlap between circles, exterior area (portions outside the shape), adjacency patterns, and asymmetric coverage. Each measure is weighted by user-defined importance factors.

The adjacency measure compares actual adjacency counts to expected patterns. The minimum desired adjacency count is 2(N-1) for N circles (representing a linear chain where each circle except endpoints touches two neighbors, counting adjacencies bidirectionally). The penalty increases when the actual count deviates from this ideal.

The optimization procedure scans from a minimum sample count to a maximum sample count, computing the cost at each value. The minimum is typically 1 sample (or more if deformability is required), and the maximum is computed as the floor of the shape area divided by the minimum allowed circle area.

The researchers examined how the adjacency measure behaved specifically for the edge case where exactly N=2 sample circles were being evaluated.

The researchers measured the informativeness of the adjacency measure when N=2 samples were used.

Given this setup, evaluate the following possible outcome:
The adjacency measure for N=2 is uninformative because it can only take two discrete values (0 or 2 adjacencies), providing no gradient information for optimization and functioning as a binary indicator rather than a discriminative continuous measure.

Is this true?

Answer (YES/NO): NO